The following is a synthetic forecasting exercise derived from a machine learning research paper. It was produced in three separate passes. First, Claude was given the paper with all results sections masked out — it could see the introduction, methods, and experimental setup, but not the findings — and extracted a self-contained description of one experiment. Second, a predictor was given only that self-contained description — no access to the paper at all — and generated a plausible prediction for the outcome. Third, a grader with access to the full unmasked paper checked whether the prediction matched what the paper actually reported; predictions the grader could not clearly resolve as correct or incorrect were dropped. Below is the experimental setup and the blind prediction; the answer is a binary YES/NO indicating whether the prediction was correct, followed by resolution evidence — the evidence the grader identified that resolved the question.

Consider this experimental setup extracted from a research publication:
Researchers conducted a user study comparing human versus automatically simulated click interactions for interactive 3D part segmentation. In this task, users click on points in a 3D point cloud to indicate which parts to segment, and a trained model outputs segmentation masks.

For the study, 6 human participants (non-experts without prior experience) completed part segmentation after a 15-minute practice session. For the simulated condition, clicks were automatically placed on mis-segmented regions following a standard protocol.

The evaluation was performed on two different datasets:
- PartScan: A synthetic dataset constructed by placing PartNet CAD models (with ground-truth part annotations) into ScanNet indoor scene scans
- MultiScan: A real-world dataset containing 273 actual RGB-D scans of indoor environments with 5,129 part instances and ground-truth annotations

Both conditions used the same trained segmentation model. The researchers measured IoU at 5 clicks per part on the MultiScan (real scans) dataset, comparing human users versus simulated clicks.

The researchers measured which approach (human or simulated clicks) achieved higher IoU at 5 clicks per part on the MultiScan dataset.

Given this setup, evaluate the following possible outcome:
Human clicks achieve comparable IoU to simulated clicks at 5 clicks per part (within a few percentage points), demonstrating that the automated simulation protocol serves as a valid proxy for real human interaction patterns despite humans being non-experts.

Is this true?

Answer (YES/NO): YES